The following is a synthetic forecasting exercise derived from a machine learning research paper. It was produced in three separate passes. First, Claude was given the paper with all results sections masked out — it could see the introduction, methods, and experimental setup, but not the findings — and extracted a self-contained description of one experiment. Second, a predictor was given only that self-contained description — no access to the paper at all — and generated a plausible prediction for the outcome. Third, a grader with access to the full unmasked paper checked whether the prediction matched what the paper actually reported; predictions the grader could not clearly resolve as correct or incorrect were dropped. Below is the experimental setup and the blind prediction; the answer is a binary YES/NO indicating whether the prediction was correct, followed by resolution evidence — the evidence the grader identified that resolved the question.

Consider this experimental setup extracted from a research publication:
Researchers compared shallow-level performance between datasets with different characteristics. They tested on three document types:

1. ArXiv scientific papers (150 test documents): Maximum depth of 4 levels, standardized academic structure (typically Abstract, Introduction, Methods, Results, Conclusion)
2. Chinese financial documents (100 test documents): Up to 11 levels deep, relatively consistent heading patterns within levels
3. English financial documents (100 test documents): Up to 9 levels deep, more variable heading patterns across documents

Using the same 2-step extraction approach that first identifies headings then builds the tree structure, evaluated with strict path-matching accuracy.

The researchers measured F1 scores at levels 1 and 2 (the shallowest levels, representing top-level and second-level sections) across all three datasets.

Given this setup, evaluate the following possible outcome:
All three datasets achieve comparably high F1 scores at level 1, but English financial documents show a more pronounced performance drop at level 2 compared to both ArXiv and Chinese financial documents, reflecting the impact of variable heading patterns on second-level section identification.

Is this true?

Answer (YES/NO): NO